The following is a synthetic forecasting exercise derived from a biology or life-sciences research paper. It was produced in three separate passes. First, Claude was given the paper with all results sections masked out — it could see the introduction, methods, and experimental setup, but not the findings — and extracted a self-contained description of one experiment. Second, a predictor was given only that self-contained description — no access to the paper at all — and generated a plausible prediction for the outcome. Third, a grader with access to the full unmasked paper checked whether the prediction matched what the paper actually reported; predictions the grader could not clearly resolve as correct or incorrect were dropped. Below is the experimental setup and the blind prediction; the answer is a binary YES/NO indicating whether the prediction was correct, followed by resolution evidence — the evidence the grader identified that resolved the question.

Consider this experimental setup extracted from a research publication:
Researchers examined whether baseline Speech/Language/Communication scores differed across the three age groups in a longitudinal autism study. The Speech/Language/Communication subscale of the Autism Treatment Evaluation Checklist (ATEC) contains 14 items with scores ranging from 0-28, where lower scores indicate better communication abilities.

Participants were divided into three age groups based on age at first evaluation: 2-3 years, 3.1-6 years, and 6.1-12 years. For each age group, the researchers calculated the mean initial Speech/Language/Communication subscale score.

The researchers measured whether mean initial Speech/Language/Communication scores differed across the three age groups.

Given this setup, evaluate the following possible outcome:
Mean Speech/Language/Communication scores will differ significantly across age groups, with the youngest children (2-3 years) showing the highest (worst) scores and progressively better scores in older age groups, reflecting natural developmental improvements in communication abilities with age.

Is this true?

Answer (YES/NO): NO